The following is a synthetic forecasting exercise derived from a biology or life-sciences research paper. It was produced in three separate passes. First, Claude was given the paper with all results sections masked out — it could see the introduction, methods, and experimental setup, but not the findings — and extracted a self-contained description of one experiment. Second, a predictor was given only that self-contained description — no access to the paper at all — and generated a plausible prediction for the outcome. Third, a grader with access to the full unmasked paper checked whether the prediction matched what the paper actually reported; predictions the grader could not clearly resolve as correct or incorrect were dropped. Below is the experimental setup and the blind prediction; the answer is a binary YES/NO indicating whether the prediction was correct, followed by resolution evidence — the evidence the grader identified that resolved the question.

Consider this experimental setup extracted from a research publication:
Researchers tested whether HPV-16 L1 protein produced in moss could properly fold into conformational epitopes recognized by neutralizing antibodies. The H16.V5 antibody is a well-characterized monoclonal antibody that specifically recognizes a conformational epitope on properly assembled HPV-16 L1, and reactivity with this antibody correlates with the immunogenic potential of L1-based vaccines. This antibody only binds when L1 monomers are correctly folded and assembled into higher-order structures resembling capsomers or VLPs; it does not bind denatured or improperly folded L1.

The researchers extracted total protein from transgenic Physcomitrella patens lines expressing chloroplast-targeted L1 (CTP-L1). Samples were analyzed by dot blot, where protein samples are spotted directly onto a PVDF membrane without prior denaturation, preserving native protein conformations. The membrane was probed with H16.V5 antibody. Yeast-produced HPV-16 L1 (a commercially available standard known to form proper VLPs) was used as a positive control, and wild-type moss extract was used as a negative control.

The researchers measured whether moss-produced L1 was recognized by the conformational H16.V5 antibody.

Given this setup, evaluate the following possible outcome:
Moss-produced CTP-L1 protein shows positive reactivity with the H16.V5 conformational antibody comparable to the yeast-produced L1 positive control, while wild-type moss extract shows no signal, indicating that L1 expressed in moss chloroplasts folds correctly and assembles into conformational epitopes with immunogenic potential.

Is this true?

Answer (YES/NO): YES